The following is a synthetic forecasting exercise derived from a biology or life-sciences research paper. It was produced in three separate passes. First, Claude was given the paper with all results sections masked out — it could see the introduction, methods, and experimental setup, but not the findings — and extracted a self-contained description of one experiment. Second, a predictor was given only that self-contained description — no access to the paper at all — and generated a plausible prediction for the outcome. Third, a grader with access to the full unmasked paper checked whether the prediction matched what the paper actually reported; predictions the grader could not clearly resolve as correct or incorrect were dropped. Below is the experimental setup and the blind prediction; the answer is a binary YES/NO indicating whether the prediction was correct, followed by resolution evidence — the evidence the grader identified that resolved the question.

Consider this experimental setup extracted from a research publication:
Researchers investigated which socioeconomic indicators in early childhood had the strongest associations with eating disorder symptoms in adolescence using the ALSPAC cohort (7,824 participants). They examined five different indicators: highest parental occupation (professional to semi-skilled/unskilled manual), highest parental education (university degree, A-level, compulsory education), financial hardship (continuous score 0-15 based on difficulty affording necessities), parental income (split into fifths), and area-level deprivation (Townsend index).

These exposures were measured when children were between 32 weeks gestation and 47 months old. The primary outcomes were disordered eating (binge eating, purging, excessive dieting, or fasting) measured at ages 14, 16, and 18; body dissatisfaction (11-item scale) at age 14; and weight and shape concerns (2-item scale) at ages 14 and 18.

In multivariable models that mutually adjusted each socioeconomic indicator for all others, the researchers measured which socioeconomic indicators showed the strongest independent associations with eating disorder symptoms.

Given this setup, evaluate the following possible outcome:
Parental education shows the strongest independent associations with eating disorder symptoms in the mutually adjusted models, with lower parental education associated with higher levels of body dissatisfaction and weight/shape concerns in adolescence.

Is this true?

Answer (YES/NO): NO